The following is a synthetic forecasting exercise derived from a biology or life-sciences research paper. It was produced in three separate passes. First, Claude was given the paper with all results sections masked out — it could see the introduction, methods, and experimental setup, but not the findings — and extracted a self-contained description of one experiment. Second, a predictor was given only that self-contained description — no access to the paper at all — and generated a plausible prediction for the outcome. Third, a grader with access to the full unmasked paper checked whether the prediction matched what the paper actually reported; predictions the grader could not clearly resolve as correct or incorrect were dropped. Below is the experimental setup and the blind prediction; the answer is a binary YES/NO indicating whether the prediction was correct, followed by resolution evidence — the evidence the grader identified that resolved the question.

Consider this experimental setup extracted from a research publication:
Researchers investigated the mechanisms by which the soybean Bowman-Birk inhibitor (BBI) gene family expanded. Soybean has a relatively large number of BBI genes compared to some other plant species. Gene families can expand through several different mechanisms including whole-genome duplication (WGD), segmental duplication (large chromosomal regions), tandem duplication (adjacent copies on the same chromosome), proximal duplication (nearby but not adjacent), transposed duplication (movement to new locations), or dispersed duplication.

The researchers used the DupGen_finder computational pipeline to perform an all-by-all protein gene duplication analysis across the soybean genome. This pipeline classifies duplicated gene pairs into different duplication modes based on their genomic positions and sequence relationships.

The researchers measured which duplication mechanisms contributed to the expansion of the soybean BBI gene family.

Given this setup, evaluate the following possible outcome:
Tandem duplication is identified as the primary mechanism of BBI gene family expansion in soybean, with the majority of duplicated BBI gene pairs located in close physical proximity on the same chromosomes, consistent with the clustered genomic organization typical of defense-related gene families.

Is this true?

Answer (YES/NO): NO